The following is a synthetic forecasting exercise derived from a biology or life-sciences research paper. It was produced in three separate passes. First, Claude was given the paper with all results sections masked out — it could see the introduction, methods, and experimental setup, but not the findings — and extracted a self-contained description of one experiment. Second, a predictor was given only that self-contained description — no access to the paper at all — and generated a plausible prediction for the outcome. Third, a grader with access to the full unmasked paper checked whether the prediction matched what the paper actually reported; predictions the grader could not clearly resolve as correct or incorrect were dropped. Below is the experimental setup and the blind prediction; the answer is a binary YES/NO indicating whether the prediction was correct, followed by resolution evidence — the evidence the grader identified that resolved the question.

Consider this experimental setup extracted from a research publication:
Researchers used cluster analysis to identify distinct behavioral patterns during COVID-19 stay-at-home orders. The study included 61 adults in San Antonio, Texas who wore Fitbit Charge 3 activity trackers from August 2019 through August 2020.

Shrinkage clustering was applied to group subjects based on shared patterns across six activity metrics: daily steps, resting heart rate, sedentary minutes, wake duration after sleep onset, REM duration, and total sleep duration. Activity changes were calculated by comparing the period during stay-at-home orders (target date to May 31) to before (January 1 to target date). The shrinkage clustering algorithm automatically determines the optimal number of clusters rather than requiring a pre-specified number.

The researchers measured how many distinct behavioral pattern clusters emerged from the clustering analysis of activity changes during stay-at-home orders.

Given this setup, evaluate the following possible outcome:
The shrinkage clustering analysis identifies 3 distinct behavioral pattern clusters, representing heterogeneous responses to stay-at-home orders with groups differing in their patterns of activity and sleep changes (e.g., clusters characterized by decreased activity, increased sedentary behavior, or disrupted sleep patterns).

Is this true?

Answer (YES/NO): NO